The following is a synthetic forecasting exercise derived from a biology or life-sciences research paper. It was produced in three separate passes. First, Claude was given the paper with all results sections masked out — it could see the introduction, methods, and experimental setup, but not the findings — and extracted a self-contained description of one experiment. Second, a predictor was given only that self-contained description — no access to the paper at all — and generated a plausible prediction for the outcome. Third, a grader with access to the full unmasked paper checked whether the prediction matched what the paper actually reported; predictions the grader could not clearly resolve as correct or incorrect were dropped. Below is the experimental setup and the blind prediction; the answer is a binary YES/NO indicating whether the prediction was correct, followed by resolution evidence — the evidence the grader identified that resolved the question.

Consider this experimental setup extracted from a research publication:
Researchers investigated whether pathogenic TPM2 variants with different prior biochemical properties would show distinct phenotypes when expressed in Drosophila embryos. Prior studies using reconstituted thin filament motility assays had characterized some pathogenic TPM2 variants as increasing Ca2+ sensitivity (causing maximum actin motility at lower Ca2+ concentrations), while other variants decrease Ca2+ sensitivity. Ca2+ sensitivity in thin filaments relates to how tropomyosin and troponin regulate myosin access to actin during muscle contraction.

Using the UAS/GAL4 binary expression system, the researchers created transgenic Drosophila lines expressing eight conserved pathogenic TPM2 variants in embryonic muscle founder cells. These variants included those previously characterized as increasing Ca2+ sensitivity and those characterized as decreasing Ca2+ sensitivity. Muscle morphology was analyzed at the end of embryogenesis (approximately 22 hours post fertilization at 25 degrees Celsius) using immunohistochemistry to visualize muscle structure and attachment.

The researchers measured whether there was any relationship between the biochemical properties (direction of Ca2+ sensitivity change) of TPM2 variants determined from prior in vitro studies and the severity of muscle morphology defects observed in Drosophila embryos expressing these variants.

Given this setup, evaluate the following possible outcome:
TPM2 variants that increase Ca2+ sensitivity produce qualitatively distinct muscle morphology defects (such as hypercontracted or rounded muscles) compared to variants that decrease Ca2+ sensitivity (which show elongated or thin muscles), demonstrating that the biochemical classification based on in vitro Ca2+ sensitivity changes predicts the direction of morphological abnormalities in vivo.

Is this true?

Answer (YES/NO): NO